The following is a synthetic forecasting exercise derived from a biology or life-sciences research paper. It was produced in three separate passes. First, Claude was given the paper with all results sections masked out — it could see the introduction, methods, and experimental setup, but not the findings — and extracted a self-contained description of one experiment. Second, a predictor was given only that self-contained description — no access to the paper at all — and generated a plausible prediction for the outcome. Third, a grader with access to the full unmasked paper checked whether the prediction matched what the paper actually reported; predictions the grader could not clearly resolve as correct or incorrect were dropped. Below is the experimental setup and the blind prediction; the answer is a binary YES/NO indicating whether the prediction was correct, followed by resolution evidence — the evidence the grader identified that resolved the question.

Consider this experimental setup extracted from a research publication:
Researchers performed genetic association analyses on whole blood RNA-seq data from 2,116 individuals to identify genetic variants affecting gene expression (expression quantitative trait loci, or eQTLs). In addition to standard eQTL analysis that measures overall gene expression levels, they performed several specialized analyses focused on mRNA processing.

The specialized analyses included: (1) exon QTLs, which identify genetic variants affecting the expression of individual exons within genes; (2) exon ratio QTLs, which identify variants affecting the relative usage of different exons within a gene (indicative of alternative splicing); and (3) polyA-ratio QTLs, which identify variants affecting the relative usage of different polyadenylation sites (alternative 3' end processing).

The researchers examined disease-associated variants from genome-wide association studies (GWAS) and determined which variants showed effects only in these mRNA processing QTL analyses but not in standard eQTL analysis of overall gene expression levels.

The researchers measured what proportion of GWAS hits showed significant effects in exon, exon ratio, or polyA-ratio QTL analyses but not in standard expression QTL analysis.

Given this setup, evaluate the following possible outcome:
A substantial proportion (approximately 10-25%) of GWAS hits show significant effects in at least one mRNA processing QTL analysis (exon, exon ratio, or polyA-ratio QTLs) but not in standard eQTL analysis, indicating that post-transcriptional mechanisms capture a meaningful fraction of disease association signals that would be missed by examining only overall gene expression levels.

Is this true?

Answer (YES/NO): NO